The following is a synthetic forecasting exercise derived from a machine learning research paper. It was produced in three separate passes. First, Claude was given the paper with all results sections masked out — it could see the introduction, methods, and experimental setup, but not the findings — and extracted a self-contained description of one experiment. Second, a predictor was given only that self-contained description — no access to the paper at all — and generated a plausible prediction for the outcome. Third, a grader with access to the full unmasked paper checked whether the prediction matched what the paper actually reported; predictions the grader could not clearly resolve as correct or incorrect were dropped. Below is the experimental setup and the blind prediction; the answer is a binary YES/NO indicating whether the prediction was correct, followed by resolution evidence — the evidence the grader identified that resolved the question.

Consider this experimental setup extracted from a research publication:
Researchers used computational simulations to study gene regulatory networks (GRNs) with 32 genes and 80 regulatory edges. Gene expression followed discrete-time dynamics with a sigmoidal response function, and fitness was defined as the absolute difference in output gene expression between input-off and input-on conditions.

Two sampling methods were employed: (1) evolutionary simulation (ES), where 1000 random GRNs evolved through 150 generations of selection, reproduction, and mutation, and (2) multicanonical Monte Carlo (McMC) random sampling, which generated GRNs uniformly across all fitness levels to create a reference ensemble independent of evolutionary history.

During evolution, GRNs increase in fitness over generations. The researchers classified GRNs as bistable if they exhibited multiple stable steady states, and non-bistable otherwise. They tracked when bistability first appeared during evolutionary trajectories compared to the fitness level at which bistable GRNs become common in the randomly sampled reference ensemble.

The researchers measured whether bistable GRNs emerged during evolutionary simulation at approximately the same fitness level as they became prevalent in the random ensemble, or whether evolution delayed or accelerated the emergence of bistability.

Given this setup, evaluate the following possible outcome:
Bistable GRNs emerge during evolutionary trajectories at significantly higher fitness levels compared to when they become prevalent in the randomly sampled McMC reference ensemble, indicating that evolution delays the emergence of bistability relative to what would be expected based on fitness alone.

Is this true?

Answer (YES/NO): YES